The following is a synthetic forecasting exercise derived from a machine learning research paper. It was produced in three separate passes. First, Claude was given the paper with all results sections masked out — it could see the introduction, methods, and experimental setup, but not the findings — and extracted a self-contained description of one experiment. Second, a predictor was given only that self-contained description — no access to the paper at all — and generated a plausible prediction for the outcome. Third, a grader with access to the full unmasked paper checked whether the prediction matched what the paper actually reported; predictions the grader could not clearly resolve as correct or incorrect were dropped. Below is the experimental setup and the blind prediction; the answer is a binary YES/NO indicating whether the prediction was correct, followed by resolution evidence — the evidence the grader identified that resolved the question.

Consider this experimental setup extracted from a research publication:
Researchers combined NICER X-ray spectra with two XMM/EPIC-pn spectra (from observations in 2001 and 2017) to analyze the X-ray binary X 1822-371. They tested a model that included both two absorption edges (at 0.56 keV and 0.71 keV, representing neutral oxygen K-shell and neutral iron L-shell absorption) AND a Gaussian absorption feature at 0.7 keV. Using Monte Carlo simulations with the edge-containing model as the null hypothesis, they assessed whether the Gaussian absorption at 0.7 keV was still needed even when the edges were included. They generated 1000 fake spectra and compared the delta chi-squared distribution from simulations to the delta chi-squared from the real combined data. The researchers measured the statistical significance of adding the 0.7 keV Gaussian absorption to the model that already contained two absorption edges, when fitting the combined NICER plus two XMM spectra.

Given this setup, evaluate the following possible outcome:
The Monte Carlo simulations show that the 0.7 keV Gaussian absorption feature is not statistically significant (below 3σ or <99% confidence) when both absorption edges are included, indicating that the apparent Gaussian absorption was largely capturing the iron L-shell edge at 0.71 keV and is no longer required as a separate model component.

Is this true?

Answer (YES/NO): NO